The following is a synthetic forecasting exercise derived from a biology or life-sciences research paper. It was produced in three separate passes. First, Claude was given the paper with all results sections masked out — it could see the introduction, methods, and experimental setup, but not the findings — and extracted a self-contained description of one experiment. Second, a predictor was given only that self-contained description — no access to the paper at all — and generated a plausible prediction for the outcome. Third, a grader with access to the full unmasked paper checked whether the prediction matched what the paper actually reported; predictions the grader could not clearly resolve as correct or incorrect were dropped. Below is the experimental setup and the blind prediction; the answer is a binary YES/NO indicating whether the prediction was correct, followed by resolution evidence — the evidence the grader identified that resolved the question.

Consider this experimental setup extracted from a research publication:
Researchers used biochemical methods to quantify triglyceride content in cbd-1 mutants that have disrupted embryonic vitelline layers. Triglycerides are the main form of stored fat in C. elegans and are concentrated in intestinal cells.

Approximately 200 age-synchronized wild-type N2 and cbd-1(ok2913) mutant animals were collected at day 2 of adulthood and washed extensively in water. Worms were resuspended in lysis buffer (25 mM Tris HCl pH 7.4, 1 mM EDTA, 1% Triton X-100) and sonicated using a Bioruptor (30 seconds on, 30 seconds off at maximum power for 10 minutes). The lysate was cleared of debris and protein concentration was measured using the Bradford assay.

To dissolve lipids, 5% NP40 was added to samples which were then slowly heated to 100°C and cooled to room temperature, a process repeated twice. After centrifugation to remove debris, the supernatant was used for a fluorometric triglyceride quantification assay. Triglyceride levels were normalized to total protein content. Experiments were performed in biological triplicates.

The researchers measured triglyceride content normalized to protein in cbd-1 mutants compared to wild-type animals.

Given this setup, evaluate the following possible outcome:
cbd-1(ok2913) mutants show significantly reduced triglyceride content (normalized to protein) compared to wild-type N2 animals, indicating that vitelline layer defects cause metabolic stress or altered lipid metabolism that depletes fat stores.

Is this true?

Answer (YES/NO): NO